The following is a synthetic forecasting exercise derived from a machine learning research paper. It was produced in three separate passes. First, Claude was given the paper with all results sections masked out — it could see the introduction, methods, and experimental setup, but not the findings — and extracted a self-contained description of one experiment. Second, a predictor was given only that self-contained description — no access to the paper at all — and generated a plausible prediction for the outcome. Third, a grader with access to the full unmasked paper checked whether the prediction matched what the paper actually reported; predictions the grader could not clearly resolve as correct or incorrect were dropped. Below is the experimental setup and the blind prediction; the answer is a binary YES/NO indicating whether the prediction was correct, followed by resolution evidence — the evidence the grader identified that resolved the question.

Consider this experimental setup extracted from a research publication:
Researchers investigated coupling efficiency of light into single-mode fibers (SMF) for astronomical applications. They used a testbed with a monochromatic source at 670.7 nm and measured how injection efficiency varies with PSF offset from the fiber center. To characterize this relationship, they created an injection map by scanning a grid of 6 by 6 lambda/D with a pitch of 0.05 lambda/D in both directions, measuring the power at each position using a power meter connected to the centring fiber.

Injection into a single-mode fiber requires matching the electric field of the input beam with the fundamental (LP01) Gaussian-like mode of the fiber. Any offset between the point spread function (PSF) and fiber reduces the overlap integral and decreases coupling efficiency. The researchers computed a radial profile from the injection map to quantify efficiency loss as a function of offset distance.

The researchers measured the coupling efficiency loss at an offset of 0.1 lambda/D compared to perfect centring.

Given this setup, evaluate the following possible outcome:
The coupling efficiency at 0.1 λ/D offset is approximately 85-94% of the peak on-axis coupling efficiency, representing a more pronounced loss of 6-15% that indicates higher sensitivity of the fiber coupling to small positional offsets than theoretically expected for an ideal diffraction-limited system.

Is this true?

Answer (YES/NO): NO